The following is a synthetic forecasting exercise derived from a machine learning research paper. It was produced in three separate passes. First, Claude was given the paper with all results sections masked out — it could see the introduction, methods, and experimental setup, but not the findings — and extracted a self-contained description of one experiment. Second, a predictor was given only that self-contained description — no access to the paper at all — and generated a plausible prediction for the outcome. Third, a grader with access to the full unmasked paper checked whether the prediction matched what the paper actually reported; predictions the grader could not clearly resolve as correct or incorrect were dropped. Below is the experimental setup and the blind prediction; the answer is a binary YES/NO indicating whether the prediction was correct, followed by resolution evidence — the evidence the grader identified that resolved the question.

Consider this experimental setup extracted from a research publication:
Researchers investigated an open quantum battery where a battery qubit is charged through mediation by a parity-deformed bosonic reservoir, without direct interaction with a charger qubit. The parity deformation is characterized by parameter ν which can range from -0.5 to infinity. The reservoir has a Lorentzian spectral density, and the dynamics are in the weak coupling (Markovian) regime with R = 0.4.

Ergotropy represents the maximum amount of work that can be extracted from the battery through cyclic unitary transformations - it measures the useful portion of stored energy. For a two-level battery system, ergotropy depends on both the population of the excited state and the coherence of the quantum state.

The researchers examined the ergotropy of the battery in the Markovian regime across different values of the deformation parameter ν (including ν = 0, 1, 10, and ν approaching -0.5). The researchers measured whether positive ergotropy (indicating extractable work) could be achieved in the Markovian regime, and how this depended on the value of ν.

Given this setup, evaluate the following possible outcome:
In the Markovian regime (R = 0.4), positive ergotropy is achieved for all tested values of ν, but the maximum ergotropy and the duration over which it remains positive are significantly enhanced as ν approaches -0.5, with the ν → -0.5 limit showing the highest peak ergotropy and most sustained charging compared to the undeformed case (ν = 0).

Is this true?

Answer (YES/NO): NO